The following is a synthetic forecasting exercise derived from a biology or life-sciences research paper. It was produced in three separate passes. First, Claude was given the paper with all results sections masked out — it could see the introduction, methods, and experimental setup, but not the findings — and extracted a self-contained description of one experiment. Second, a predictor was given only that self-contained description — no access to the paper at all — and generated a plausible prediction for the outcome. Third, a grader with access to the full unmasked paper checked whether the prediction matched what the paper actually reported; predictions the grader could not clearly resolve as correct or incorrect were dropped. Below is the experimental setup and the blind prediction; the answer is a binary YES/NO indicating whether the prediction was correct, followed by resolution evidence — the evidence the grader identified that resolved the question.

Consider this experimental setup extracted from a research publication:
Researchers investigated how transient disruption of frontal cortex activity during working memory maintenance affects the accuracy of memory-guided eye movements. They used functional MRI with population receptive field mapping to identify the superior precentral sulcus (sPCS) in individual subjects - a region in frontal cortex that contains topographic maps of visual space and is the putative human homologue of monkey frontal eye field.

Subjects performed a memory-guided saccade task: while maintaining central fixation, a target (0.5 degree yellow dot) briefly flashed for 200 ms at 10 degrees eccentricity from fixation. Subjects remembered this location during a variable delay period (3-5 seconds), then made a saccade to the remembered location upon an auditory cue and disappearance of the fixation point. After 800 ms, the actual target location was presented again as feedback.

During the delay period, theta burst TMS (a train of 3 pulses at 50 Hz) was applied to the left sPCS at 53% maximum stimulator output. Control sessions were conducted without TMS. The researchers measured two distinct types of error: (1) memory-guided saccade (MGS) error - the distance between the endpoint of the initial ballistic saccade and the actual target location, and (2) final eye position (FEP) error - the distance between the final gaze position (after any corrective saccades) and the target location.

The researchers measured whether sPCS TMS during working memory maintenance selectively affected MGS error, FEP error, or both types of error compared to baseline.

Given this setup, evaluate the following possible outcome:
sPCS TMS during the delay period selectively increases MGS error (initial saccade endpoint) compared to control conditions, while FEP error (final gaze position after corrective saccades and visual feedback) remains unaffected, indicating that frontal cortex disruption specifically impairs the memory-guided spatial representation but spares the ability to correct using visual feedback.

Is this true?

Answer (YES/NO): YES